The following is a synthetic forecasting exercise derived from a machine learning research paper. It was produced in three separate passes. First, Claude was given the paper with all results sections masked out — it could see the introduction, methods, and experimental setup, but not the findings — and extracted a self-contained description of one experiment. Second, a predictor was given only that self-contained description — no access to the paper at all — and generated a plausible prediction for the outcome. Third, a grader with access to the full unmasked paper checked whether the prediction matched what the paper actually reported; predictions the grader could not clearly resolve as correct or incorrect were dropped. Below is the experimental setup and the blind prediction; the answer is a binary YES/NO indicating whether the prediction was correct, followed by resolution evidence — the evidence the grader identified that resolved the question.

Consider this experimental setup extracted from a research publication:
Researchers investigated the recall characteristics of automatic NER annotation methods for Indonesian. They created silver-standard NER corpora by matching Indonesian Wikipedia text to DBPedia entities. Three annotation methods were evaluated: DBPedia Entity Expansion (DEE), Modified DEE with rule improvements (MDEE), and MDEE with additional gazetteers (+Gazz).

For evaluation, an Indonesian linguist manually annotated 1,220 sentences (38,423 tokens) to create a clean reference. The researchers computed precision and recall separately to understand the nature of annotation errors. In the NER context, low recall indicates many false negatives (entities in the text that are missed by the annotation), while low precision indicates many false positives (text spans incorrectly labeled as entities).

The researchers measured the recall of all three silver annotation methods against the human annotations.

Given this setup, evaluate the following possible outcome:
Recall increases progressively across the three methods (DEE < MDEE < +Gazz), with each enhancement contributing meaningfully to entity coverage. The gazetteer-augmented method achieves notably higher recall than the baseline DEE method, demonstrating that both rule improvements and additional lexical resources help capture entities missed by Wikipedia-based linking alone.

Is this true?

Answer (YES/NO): YES